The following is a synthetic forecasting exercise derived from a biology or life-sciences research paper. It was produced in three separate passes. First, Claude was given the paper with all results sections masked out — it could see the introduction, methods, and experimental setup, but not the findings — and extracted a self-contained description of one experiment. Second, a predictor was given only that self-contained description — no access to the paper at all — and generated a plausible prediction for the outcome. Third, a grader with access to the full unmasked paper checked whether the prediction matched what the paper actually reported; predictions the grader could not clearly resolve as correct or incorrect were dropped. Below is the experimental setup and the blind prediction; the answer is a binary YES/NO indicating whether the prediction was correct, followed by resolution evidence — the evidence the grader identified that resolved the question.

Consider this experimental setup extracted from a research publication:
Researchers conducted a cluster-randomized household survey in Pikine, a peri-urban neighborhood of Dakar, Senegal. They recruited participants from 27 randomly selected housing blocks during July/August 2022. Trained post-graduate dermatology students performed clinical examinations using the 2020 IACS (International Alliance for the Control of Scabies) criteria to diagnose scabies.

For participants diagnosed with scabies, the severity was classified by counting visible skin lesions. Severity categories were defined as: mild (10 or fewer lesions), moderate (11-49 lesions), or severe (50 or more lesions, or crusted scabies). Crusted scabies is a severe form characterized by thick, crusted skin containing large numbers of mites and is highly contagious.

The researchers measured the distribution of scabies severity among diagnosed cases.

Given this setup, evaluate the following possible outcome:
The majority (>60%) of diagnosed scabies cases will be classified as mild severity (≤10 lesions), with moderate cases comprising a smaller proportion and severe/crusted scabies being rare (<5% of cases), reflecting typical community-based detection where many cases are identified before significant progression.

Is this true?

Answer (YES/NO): NO